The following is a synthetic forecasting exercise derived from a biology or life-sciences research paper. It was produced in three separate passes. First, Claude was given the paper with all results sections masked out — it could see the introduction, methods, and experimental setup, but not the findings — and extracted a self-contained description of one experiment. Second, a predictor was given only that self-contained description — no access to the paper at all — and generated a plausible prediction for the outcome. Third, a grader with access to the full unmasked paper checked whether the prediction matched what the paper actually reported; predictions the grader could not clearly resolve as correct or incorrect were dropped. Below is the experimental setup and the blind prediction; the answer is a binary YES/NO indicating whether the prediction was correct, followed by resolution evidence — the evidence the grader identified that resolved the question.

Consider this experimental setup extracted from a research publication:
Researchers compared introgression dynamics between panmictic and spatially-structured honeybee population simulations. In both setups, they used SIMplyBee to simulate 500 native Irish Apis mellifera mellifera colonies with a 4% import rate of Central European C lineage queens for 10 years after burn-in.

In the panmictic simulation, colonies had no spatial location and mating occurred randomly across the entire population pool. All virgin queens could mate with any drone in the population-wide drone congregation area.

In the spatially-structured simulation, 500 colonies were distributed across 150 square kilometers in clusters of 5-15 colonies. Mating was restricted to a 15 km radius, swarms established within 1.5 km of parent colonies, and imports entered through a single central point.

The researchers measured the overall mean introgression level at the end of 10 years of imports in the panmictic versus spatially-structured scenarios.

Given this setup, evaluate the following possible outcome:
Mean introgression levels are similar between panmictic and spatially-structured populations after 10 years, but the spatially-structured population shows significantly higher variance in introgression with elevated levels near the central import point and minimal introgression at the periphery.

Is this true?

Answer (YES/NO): NO